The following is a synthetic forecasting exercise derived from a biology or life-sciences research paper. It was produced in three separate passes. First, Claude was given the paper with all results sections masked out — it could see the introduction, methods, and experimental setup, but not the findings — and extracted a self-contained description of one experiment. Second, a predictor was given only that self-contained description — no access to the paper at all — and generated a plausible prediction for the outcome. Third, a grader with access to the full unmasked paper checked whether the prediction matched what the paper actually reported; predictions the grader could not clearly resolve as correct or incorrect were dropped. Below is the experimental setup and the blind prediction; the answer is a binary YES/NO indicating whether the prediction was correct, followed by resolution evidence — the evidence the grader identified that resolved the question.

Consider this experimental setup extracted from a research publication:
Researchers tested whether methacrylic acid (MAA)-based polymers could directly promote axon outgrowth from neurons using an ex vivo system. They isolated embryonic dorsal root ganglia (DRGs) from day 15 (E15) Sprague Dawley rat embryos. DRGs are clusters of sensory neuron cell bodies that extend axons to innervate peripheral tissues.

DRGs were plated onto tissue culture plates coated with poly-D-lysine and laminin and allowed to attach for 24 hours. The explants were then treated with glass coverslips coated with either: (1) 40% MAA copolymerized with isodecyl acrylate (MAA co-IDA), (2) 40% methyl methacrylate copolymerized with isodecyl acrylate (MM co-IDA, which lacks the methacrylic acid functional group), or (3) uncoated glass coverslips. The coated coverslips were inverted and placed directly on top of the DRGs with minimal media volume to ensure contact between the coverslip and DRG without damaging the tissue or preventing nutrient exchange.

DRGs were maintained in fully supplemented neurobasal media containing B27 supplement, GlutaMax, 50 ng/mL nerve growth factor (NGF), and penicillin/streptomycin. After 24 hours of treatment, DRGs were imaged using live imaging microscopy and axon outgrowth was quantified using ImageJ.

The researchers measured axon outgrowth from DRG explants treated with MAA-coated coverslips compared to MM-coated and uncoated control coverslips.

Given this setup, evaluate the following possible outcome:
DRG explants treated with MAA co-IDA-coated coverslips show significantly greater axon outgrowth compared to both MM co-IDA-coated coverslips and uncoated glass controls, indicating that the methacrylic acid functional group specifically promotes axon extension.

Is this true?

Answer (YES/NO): YES